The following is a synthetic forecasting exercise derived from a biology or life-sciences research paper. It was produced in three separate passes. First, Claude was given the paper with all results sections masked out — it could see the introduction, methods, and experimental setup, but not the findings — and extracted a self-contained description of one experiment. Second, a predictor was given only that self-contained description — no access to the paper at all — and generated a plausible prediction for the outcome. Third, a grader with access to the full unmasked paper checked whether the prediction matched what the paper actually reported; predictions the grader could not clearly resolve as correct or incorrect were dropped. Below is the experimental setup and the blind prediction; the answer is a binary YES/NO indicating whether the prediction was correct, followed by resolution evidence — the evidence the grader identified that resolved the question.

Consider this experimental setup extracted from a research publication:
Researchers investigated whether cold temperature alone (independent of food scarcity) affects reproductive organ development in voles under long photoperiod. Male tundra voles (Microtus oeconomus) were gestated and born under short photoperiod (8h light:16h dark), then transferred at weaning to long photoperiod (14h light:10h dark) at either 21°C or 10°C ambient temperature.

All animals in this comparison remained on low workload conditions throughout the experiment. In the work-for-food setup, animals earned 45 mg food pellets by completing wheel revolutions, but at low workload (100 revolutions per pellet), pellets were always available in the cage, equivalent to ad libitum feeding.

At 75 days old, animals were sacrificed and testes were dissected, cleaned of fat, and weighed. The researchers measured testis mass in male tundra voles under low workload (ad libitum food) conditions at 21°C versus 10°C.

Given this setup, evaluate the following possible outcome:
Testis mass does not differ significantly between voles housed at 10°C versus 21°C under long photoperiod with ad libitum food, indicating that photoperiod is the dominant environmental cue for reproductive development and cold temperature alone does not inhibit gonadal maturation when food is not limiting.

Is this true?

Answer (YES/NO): YES